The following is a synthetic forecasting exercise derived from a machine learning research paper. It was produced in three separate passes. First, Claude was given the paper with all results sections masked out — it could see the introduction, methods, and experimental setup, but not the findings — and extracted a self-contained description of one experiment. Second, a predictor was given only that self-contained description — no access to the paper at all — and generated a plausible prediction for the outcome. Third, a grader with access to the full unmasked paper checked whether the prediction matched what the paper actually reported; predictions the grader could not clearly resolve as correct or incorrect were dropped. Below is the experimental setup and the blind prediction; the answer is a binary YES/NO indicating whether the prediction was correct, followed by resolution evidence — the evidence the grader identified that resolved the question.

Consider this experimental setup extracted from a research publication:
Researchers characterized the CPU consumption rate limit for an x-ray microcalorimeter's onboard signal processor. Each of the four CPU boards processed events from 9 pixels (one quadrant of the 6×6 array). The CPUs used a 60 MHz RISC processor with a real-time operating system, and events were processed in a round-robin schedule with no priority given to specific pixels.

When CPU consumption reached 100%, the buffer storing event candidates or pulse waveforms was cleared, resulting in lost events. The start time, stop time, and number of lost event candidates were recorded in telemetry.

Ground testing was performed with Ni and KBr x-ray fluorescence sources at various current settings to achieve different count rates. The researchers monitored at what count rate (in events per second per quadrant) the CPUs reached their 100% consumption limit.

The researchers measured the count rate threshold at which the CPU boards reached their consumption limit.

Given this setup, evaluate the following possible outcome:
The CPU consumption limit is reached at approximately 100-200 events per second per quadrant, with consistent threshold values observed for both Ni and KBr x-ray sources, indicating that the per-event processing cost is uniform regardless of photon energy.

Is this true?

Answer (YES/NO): NO